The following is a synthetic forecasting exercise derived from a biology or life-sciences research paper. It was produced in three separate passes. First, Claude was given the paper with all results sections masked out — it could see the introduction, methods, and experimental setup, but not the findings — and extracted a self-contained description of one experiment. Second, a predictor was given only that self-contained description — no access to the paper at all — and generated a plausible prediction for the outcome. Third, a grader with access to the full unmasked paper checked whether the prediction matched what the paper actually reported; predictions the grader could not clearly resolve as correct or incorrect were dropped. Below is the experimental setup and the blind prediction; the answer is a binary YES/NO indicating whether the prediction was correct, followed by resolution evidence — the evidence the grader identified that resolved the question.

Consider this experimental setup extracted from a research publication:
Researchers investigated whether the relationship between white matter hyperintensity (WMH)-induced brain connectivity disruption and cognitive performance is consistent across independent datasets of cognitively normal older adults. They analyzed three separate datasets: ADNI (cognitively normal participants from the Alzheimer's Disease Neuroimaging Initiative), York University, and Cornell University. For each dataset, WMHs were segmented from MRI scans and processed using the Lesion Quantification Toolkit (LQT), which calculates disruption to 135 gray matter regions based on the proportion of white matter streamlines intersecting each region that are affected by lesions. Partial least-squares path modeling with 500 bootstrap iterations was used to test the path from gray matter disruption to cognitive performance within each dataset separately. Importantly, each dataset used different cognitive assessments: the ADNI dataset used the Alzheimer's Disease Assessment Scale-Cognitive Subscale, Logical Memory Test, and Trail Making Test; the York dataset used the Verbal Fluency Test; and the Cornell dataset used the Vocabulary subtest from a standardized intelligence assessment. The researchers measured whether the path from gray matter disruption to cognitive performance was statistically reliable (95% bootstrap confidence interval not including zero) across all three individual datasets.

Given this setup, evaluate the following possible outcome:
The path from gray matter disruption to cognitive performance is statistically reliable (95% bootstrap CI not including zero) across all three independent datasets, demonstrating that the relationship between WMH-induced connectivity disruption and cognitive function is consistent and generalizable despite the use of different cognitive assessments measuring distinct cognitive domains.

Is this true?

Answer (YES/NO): NO